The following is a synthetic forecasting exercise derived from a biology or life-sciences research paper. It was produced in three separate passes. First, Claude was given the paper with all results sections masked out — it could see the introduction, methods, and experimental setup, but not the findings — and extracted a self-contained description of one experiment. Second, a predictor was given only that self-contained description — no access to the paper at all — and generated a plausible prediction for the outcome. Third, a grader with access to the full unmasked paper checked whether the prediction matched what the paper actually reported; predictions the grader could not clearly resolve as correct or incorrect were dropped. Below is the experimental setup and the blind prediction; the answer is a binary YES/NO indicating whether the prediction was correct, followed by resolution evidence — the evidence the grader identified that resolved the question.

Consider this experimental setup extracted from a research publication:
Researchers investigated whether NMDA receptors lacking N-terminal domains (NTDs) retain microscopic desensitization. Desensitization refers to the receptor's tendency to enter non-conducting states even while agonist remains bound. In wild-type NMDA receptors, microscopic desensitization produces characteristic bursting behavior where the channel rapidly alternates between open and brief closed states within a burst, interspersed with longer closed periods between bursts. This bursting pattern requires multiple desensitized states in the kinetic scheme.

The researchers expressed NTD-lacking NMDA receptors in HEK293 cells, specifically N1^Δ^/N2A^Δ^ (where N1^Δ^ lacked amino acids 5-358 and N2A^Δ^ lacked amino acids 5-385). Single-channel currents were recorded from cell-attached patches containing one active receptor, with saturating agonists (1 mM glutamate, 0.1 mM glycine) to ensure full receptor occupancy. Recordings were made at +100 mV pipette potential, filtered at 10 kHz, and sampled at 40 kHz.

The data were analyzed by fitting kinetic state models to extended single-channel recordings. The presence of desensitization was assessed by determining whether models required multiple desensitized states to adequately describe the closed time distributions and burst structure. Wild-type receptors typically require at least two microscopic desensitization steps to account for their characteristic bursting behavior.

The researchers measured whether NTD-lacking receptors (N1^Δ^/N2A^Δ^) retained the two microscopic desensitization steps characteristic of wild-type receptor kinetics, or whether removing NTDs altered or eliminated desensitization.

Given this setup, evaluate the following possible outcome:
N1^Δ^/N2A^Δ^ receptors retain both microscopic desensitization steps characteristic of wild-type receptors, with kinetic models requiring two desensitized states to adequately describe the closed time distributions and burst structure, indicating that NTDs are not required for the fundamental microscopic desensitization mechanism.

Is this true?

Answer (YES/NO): YES